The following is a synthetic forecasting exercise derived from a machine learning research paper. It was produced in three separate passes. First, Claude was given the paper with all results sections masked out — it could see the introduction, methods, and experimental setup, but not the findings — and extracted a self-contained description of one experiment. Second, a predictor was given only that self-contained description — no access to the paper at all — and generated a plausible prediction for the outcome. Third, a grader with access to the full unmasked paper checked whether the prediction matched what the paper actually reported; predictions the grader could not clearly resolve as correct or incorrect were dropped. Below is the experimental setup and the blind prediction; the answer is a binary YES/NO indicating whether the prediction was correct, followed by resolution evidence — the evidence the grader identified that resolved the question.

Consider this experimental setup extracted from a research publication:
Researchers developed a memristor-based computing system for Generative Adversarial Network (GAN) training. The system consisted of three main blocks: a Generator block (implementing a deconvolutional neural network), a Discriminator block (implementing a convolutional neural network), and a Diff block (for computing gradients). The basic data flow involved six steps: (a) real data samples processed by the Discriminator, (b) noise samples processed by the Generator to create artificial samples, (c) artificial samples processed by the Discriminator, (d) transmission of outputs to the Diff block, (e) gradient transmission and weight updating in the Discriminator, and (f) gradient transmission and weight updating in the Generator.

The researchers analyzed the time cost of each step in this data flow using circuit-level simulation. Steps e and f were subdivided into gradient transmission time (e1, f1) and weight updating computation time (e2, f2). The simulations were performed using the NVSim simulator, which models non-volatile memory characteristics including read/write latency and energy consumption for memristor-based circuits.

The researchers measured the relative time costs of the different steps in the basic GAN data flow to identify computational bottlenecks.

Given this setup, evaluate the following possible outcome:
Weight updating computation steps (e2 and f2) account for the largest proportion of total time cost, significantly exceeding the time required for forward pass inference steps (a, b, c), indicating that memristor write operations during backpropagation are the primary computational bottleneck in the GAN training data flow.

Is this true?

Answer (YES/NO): YES